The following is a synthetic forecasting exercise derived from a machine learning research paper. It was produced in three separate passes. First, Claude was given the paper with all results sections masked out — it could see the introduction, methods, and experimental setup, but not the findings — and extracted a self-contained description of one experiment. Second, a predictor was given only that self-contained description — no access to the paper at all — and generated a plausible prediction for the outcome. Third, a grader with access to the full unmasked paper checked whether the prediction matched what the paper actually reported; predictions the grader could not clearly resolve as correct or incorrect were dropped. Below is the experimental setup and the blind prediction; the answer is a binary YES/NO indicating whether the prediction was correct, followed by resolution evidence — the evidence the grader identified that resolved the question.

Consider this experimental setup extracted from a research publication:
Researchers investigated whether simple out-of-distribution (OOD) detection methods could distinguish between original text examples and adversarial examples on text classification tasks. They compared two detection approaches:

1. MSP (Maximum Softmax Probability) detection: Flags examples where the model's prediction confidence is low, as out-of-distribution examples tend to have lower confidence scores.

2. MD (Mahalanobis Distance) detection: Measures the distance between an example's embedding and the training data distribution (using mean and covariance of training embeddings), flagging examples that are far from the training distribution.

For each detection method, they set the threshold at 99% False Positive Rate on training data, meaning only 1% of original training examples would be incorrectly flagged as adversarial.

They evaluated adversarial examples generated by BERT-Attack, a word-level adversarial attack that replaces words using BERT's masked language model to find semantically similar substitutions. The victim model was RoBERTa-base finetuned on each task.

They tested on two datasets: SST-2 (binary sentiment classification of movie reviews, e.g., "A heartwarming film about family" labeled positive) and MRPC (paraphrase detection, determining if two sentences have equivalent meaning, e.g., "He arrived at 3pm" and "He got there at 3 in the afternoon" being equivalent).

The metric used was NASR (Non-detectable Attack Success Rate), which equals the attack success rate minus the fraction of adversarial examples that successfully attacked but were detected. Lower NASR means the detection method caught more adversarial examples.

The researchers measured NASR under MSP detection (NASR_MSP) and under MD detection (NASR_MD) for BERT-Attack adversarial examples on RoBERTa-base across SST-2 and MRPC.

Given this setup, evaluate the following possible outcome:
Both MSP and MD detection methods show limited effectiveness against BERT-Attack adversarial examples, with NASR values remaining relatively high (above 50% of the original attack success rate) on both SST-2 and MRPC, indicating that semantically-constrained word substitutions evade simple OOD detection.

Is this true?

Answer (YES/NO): NO